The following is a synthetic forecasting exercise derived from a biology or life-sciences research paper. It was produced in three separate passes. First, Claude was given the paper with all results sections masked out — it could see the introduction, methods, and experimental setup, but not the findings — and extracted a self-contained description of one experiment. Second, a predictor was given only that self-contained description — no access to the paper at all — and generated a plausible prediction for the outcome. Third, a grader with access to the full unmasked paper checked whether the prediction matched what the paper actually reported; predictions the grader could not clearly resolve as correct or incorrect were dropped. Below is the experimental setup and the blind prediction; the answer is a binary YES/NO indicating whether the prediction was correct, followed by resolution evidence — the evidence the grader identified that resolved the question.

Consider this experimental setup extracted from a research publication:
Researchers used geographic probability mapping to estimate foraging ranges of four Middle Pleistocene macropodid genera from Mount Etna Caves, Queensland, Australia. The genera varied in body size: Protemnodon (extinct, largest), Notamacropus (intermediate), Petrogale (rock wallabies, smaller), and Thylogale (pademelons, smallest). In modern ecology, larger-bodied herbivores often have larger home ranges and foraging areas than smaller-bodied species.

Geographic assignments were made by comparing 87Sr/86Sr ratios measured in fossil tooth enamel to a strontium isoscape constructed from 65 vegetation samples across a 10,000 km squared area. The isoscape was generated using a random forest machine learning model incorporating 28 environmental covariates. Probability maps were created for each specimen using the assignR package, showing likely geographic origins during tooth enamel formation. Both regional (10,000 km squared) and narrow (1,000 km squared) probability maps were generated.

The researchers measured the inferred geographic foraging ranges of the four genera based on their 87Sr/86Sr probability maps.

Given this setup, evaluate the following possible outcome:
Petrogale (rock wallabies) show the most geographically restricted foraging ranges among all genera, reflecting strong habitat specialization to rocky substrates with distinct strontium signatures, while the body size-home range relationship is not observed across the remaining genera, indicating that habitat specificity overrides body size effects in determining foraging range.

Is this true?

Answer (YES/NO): NO